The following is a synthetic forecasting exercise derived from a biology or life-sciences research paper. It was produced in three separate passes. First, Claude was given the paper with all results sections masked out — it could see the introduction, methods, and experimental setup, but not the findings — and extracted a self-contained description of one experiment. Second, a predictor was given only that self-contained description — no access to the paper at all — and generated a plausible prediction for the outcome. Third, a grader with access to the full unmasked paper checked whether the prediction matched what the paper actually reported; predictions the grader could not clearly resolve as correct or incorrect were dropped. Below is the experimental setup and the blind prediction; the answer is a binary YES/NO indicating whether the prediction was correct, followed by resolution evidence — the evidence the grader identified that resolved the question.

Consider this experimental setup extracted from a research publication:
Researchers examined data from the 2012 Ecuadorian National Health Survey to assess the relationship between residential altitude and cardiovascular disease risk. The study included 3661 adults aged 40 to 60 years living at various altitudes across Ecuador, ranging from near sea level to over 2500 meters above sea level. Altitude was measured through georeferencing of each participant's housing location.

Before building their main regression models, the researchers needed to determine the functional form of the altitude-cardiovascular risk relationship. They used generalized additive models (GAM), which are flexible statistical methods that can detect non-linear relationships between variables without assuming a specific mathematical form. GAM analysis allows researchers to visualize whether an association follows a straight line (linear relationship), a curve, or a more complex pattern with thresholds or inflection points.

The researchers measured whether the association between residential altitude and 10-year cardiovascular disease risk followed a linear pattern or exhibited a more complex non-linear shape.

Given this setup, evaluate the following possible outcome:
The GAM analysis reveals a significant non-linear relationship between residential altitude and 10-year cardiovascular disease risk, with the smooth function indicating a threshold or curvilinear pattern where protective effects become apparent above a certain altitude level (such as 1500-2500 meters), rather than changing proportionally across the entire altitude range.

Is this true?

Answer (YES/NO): NO